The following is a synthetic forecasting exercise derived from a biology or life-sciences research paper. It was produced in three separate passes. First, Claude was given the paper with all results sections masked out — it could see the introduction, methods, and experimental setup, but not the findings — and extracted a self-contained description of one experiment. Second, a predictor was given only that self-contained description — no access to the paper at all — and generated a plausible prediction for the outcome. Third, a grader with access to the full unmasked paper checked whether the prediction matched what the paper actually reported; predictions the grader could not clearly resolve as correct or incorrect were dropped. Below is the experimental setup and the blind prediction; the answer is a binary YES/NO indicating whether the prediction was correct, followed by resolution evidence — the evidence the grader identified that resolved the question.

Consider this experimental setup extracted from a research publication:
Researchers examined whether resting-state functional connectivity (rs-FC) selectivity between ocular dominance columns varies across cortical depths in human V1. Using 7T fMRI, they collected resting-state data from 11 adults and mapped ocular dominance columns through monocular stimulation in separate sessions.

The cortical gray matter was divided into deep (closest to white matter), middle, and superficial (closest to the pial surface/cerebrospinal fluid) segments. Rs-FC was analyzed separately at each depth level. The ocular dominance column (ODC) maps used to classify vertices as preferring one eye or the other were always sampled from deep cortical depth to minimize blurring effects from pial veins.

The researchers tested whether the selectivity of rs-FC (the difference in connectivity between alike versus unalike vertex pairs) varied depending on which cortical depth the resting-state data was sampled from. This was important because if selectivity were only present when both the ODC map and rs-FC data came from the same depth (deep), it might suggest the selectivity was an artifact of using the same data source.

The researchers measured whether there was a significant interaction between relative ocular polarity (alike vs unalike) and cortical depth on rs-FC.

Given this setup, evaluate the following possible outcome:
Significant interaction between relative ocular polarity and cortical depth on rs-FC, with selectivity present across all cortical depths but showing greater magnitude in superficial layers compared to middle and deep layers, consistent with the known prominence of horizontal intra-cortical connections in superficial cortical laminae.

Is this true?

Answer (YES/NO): NO